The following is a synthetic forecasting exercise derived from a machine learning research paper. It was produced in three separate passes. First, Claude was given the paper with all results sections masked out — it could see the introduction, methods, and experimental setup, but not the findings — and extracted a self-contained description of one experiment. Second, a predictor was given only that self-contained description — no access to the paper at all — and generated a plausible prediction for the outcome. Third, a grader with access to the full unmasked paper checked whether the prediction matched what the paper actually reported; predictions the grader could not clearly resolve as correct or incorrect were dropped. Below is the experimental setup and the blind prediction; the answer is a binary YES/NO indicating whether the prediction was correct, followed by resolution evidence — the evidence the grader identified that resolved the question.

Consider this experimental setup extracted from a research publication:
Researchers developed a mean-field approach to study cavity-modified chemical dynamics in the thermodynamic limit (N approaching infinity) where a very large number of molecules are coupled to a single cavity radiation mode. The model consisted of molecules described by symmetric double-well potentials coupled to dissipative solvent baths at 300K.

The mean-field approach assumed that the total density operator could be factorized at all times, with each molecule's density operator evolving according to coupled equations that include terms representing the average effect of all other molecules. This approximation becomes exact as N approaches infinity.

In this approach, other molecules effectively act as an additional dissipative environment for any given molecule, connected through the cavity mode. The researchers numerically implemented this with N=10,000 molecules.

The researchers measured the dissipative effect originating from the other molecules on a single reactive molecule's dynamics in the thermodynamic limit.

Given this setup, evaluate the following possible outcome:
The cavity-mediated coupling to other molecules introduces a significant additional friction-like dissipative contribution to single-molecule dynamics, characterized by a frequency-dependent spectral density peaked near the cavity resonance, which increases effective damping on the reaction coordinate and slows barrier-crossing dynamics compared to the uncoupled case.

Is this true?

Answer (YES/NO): NO